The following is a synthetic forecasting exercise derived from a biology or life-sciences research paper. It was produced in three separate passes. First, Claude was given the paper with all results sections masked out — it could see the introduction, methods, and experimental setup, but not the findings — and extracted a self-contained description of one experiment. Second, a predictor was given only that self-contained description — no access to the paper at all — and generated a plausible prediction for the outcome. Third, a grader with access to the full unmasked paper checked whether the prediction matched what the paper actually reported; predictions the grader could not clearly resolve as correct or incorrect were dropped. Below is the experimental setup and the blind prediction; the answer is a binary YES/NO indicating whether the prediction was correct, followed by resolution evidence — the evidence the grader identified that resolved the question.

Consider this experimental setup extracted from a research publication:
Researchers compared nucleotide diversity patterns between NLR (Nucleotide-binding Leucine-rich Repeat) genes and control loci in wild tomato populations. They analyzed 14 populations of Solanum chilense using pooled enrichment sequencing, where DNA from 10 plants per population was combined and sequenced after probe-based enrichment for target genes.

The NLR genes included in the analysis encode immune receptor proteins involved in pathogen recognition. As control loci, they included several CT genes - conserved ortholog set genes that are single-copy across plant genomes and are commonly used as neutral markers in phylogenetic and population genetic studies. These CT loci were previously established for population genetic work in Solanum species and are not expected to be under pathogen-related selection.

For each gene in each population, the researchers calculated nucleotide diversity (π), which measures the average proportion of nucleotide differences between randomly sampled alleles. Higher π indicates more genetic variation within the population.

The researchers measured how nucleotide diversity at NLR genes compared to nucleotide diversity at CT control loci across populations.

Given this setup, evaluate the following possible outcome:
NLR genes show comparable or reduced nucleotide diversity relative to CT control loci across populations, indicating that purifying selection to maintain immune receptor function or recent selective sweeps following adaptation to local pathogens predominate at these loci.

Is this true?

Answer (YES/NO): NO